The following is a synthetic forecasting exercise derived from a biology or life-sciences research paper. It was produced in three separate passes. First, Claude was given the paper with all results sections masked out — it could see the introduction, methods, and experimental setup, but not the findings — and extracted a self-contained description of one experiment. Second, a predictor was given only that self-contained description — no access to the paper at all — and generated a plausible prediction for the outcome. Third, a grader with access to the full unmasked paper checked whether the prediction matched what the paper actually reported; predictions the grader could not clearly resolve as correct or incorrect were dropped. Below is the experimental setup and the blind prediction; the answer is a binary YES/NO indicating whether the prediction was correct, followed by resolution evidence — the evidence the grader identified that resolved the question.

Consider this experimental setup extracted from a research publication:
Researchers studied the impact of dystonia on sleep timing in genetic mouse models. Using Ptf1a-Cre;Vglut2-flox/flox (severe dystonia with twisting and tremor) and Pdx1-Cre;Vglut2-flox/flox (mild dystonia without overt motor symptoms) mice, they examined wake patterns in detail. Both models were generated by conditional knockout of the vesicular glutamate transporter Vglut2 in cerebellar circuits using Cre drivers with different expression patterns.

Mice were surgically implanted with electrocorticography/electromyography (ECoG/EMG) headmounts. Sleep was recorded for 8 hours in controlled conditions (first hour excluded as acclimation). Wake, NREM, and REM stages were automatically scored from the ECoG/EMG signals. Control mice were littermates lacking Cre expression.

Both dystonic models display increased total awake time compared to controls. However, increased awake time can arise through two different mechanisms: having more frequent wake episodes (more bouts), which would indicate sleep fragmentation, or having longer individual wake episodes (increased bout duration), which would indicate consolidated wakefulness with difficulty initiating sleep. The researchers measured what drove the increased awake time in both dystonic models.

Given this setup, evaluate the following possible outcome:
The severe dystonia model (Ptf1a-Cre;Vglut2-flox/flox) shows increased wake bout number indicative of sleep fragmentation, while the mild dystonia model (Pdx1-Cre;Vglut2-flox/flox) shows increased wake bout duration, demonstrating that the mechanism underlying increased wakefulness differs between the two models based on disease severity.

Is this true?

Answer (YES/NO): NO